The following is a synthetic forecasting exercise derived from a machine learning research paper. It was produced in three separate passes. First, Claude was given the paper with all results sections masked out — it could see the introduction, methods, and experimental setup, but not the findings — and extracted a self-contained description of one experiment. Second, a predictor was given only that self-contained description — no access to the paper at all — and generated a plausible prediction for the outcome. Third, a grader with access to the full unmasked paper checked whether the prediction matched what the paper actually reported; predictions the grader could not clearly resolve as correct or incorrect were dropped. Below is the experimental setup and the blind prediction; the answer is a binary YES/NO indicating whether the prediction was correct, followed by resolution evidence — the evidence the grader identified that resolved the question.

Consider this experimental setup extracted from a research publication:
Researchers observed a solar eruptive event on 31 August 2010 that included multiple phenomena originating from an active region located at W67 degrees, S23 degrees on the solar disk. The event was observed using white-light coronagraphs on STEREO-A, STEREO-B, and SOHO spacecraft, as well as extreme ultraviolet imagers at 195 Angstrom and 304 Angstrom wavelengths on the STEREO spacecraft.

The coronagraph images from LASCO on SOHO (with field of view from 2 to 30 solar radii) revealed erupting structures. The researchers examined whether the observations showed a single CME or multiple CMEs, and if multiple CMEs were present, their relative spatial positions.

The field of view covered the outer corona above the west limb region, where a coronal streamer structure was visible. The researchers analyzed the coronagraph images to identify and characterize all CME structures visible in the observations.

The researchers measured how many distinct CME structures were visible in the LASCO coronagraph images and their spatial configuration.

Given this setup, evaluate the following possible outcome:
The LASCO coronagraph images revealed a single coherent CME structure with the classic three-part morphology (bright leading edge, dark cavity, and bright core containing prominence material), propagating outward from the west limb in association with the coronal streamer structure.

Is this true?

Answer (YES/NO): NO